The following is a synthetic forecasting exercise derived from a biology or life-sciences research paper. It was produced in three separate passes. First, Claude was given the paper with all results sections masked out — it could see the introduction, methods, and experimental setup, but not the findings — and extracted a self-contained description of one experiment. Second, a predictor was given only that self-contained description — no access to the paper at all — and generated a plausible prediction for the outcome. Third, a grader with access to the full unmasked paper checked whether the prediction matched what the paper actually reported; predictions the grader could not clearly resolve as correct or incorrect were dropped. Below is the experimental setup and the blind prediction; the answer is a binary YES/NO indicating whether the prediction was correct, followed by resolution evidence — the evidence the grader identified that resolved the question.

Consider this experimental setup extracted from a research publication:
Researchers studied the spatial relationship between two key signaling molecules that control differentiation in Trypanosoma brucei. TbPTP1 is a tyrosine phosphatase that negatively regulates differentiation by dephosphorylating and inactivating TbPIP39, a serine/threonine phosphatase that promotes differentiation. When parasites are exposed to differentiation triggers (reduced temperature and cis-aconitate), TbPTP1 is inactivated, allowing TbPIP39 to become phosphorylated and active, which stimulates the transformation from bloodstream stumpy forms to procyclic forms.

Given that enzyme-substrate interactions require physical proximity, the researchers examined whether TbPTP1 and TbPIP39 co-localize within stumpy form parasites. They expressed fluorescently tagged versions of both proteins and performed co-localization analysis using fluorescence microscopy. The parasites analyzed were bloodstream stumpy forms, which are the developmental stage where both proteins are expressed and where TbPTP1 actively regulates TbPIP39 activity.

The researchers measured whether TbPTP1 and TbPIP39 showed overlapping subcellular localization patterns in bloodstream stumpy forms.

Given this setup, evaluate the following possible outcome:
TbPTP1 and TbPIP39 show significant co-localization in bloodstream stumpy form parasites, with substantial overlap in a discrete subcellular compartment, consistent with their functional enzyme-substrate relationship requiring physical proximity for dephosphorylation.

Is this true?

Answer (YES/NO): YES